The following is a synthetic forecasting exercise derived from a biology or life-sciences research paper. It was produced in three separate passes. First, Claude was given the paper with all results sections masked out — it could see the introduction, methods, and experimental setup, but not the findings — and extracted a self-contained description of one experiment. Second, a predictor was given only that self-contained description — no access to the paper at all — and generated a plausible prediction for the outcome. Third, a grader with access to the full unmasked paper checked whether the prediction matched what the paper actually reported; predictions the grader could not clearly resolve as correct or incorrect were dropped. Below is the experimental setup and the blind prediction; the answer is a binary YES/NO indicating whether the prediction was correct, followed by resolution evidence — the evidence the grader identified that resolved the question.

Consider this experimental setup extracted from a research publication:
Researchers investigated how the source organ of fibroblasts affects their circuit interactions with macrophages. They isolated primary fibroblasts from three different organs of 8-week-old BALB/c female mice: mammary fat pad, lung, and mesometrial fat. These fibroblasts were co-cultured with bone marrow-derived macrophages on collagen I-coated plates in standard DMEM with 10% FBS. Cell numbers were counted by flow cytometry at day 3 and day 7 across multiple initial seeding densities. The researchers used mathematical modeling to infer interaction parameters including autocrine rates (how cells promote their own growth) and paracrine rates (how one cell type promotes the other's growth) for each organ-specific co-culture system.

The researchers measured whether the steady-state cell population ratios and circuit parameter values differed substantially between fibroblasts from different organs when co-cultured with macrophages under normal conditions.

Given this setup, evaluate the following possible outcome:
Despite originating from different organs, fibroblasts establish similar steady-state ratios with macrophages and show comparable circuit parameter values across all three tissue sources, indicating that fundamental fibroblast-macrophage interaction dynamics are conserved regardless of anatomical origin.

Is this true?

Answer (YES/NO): NO